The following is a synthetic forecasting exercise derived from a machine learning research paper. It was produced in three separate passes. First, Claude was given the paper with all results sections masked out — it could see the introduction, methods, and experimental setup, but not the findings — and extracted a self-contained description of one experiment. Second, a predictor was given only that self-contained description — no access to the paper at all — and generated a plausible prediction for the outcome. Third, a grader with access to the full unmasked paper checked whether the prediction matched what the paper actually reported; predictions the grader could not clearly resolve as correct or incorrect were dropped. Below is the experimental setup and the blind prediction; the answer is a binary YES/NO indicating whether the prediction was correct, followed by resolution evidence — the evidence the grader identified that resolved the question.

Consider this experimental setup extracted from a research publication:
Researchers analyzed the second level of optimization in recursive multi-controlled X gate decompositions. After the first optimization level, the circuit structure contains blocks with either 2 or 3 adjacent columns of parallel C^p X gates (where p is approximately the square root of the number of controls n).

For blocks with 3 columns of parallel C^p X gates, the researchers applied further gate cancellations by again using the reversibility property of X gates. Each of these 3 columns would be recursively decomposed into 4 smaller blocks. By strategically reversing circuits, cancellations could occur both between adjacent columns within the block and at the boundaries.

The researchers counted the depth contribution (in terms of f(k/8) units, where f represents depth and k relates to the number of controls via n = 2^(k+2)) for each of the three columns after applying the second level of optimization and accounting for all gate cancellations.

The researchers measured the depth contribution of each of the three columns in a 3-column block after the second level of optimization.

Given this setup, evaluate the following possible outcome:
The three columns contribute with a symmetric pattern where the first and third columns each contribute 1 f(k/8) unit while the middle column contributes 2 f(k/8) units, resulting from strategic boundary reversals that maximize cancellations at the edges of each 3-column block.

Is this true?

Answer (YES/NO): NO